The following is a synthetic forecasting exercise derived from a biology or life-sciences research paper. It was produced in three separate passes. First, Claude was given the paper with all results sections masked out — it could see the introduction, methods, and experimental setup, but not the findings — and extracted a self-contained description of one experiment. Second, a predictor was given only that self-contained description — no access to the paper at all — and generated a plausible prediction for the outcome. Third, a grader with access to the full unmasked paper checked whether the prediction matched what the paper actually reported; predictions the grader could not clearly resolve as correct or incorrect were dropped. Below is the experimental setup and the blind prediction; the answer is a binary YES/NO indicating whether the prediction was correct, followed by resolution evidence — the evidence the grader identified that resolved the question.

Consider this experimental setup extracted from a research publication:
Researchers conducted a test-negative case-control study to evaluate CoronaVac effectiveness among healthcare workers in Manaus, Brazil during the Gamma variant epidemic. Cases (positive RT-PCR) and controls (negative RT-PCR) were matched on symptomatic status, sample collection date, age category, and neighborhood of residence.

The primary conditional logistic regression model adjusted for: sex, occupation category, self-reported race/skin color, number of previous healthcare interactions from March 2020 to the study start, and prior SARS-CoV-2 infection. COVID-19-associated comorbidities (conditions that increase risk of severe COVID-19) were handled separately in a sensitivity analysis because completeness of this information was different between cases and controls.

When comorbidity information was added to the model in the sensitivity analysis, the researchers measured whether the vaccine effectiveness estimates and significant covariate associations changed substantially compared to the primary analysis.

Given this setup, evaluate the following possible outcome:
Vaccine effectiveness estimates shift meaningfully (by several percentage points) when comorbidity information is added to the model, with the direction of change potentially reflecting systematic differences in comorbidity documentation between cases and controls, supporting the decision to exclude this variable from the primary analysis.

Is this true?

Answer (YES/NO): NO